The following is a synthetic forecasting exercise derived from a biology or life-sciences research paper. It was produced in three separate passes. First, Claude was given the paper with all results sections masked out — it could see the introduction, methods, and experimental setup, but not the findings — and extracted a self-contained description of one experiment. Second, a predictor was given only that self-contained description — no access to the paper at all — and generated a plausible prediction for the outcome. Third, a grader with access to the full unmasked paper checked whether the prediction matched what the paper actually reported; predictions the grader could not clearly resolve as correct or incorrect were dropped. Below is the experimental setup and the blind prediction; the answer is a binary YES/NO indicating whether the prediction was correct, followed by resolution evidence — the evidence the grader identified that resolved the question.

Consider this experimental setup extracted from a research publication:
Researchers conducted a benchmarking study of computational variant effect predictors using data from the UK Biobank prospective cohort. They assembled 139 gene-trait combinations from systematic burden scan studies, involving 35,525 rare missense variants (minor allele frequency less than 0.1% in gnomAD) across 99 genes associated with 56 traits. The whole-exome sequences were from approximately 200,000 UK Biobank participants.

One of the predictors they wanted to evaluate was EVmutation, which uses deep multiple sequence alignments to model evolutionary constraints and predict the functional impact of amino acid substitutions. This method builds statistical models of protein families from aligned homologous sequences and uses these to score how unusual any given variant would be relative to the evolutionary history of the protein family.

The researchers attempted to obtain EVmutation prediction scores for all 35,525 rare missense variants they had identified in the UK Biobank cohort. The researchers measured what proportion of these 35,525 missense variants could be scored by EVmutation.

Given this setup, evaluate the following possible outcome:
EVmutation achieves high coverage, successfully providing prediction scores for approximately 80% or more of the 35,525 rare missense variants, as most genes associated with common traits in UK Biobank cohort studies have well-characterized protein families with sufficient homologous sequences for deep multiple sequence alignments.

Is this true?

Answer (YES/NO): NO